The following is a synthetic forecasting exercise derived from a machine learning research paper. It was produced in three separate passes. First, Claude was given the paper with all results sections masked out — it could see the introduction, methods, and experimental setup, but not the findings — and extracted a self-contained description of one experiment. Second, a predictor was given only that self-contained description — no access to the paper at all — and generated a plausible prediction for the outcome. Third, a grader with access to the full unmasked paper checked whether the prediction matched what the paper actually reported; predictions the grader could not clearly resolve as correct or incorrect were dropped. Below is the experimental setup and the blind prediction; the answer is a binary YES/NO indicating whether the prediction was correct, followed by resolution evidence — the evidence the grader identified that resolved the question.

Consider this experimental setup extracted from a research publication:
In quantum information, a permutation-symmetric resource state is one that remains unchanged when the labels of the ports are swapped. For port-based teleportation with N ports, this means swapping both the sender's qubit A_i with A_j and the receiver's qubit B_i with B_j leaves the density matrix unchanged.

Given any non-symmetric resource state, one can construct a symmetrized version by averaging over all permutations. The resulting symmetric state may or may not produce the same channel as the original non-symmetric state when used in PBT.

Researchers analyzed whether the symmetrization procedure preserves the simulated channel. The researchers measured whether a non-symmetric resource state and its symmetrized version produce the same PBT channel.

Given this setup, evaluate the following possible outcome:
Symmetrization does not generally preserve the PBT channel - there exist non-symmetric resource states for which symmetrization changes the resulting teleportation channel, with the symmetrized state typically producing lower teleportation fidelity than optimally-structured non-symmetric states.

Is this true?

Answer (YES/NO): NO